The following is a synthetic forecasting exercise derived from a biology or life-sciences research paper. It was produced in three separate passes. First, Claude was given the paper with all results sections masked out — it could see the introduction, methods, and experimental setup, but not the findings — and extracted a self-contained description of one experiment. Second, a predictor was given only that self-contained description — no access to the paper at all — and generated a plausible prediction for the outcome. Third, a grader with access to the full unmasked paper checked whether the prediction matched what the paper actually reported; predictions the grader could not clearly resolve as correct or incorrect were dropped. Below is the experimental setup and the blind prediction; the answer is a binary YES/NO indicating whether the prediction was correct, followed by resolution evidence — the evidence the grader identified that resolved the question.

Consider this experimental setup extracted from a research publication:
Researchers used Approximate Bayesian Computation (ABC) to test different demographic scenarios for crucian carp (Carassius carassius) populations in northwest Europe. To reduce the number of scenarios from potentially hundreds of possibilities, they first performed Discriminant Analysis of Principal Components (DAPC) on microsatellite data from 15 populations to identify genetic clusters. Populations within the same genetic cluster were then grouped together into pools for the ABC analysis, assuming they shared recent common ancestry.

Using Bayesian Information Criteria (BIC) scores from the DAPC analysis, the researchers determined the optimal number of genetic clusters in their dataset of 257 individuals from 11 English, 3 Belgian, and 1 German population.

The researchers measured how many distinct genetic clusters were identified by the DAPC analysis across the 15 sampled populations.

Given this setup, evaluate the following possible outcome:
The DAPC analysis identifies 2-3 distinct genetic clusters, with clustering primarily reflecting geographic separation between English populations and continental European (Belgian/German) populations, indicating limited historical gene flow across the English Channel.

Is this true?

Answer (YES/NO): NO